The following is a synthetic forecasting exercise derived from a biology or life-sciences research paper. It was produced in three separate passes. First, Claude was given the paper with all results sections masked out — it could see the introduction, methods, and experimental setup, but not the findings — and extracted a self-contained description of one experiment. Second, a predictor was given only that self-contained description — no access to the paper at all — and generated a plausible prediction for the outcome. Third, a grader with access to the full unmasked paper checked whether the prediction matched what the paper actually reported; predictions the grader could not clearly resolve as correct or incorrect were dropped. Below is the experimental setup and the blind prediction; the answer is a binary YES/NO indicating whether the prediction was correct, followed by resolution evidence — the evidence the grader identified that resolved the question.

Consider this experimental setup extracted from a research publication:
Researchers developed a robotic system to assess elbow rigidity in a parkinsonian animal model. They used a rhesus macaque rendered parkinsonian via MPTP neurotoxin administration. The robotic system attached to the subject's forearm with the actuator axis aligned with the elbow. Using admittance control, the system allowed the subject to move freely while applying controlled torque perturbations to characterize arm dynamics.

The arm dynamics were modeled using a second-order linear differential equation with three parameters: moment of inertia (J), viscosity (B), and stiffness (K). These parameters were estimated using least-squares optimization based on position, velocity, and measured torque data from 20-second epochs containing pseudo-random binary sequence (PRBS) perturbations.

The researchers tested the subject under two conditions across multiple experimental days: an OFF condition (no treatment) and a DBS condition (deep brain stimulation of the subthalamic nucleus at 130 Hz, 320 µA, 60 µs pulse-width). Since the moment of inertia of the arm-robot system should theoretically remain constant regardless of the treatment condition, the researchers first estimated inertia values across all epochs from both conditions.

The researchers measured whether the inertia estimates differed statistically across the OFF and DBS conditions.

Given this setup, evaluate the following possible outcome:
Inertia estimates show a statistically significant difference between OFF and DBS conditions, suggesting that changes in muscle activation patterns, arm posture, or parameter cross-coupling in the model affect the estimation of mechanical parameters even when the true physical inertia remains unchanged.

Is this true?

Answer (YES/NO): NO